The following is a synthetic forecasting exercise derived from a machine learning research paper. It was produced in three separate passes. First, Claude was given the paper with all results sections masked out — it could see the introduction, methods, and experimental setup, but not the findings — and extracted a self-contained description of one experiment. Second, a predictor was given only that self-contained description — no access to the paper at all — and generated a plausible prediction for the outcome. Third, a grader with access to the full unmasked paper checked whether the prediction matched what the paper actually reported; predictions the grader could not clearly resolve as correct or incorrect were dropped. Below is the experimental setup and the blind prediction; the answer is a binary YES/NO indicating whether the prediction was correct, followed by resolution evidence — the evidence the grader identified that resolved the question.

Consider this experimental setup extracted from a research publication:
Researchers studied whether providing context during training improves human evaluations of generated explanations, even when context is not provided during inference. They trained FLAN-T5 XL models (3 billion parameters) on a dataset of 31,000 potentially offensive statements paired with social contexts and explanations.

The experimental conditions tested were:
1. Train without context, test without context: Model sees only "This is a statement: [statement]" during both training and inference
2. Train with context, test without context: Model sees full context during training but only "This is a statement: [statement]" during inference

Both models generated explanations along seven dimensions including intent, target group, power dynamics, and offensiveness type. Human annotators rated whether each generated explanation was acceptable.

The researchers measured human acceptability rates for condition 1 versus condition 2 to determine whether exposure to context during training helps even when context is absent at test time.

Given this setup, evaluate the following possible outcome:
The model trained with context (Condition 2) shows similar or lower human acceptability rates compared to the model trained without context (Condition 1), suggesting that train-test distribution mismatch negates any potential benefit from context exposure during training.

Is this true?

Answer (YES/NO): NO